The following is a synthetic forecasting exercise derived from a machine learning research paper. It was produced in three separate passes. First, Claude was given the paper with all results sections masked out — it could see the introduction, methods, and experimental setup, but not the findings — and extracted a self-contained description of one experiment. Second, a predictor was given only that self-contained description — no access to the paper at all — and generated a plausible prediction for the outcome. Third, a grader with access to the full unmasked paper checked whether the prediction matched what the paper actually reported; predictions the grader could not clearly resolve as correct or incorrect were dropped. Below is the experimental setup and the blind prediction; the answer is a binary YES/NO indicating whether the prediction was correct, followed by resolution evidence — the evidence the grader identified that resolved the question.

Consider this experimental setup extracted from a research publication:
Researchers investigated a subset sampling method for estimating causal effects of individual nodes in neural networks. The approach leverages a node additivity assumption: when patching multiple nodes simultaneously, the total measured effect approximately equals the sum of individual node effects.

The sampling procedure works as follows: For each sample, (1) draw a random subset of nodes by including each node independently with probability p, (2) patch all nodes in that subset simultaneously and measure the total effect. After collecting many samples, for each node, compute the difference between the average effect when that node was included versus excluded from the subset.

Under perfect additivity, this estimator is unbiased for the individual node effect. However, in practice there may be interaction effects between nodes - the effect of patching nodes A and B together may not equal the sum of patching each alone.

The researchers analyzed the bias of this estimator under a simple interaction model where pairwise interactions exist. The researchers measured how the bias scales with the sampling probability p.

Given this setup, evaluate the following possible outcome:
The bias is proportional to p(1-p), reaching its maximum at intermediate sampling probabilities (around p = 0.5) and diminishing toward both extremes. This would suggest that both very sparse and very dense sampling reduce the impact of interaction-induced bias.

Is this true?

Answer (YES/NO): NO